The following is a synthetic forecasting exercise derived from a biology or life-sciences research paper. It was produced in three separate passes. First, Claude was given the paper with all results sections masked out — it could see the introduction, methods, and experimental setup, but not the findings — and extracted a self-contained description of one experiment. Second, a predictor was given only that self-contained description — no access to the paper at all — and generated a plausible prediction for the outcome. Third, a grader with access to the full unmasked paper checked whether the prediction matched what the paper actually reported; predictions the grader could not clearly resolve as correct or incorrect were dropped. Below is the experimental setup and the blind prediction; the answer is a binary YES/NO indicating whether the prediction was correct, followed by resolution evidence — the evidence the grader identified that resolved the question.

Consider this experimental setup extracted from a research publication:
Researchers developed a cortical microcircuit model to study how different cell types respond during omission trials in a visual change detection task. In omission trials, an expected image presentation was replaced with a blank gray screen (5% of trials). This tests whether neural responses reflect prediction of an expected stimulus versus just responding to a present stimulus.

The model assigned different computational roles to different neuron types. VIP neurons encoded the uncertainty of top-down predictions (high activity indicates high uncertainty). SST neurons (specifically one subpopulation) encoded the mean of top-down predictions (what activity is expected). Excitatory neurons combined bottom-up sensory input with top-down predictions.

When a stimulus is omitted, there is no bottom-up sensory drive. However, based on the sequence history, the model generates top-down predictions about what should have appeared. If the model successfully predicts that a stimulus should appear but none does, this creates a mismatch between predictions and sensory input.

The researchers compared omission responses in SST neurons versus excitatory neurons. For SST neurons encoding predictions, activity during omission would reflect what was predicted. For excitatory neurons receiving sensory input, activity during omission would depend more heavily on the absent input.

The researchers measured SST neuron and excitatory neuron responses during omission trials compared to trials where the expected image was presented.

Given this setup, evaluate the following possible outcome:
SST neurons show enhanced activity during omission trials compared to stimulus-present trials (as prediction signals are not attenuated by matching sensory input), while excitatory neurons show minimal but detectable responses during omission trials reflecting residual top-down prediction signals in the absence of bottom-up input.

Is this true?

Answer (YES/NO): NO